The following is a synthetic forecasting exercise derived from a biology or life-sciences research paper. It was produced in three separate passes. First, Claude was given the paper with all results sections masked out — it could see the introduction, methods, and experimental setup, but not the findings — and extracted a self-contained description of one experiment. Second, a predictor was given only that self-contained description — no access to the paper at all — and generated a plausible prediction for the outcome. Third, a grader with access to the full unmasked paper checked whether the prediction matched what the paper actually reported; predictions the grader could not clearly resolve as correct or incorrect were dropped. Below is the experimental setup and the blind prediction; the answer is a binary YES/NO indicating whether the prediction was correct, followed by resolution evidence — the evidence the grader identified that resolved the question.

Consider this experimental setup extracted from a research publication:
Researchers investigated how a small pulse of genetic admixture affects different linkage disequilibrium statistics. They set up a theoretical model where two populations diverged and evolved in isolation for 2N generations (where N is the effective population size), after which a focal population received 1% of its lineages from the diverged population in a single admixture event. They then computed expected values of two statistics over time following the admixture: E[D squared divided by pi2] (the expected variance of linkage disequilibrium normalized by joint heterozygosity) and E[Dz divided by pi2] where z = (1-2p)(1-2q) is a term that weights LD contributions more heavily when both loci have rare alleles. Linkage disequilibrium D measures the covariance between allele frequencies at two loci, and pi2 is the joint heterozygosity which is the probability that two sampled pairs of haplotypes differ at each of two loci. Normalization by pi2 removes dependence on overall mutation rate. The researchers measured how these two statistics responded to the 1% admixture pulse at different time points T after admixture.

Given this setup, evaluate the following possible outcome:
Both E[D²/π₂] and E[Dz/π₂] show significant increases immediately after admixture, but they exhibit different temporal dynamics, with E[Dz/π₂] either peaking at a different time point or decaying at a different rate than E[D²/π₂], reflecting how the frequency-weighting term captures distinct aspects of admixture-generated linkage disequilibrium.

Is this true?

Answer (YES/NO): NO